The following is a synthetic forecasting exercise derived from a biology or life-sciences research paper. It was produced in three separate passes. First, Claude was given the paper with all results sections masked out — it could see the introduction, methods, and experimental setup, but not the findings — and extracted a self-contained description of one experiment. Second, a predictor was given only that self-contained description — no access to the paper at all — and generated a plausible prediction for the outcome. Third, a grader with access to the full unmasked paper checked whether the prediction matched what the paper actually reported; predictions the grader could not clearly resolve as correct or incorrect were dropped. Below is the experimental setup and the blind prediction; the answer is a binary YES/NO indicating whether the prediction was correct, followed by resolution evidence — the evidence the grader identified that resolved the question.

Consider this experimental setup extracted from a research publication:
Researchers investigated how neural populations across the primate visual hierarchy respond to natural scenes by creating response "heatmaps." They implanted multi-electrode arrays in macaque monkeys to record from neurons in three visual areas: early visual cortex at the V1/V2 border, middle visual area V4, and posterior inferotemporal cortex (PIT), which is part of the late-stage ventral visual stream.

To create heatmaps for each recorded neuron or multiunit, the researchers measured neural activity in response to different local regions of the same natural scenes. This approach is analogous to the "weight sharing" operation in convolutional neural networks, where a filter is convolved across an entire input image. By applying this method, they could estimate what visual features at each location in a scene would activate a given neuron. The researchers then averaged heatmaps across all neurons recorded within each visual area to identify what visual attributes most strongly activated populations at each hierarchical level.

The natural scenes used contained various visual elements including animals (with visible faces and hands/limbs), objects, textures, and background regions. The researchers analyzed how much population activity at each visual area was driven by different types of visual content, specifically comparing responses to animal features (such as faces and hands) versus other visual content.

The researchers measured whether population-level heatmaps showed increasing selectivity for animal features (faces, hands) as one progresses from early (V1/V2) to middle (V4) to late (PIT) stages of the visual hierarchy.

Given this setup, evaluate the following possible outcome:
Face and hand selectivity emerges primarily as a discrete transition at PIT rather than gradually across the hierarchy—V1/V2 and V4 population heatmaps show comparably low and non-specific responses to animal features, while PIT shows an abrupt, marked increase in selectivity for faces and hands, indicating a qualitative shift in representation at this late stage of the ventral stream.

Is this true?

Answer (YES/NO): NO